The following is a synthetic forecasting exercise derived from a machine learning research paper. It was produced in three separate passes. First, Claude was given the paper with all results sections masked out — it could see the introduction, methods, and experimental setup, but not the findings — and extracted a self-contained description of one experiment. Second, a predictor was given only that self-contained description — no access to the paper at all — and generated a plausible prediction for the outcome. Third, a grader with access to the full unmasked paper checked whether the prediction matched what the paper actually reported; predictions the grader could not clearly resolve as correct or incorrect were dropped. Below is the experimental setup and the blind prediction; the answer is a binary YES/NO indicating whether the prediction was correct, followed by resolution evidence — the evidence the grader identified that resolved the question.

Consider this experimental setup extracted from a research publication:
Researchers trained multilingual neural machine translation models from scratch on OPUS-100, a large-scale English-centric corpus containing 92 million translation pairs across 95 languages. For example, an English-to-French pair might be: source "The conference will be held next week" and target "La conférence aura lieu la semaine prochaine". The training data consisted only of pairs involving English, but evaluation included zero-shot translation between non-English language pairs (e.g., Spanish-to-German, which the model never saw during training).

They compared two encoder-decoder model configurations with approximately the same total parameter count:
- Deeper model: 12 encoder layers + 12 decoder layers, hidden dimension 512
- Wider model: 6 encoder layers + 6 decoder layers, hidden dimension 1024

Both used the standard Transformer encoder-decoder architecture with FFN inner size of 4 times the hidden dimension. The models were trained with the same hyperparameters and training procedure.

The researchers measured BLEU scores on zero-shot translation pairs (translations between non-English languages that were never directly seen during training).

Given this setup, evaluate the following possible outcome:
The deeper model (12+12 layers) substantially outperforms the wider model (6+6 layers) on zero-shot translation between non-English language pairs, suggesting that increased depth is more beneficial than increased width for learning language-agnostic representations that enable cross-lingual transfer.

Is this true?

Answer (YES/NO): NO